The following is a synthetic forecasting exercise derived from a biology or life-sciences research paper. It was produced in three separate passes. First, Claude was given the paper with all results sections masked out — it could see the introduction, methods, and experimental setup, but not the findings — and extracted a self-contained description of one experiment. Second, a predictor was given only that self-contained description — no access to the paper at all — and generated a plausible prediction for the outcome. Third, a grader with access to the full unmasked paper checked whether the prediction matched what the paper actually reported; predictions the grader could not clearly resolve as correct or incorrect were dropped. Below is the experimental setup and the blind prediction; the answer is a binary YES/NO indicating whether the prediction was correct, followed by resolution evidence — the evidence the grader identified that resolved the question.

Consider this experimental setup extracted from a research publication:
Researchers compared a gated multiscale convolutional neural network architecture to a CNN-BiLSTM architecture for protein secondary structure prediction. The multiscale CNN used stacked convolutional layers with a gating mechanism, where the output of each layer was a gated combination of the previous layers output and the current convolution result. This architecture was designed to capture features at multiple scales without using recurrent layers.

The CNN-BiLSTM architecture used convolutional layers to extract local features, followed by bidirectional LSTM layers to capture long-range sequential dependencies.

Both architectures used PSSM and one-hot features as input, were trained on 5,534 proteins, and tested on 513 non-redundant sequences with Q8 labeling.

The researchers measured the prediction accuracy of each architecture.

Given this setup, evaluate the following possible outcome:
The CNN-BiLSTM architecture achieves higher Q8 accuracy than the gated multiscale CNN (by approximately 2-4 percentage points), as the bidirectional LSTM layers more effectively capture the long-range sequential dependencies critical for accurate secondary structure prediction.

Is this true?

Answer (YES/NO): NO